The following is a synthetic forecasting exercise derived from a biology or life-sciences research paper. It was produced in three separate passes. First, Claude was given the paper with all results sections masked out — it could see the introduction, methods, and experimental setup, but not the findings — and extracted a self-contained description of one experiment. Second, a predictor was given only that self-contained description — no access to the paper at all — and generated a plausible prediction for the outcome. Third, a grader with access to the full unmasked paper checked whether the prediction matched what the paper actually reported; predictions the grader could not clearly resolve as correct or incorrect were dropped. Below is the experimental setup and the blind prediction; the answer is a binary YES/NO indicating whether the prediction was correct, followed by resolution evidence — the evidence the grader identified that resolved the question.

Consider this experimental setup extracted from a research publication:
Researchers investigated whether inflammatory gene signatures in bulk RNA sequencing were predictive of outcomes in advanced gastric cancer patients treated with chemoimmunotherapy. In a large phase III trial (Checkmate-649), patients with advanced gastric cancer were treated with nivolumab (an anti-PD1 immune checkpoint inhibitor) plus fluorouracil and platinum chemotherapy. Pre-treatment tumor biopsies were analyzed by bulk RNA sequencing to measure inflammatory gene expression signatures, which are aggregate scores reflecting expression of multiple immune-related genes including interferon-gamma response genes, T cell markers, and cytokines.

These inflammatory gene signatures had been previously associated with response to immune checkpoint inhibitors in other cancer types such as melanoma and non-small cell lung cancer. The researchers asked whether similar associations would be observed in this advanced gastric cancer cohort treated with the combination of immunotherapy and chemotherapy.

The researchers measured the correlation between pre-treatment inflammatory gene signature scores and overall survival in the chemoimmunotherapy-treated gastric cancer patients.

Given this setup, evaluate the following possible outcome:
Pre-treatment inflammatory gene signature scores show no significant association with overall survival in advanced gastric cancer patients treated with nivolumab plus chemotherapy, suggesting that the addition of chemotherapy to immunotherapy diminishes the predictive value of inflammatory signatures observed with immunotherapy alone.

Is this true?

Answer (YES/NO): YES